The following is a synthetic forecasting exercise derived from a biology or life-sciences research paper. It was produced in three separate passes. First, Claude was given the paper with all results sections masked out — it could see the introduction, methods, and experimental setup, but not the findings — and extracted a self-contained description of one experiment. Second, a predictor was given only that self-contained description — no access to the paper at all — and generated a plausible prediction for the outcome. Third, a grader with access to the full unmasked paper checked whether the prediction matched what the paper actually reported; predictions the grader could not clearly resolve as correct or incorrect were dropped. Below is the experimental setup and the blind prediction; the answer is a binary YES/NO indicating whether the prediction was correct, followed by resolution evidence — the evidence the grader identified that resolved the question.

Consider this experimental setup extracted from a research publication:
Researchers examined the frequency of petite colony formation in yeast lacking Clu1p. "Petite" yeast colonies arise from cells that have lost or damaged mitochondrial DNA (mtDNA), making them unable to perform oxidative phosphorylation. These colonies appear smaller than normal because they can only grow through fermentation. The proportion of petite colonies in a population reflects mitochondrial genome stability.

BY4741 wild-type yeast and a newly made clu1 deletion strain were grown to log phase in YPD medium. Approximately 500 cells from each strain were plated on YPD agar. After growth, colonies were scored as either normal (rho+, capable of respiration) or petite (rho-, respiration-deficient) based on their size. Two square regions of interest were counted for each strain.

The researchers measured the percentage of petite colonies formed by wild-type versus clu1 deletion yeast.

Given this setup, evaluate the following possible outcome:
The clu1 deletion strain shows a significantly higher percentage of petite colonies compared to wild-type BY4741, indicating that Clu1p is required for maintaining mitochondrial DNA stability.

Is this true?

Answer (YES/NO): NO